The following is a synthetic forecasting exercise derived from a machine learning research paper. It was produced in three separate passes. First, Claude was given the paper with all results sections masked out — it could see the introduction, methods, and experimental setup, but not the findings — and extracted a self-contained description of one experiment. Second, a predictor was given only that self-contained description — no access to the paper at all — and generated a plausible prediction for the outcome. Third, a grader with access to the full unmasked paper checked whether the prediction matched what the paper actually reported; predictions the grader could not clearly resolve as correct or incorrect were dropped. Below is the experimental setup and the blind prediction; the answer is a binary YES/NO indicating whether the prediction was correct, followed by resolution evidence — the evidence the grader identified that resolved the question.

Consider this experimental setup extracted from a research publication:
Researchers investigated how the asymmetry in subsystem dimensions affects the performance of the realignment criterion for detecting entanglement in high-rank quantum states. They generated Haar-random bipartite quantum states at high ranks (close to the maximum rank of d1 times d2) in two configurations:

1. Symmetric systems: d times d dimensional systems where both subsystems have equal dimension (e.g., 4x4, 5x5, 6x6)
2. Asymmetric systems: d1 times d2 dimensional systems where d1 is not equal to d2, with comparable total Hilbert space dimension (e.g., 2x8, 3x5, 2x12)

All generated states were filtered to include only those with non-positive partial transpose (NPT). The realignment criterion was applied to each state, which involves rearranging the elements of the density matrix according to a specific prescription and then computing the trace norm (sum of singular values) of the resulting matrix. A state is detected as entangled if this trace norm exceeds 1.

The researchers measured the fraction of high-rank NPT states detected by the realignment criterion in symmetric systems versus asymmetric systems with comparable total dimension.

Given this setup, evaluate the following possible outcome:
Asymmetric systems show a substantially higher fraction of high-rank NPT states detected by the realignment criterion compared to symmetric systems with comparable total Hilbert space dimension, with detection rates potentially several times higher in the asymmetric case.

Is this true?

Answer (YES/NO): NO